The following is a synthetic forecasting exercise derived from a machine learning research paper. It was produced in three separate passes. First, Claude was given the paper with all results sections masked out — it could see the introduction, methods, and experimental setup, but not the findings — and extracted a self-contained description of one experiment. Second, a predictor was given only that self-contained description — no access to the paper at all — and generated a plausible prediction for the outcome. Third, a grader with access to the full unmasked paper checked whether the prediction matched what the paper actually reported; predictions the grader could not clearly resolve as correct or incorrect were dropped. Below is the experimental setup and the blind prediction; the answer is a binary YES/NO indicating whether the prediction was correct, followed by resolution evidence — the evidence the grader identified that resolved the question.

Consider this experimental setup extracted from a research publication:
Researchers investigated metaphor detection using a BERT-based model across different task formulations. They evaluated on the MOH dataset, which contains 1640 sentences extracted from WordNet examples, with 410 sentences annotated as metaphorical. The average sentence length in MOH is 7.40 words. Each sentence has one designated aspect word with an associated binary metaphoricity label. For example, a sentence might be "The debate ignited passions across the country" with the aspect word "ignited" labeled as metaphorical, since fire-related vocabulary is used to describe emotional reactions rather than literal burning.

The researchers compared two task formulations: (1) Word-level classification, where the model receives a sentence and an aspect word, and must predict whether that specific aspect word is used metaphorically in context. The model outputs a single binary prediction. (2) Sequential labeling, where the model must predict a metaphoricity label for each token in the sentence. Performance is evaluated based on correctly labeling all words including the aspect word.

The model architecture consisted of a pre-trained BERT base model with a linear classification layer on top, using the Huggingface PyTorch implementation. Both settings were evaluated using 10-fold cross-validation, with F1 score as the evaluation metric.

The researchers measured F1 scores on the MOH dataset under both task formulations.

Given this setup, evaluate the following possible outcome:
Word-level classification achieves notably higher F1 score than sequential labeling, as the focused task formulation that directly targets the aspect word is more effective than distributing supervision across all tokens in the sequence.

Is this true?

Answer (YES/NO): NO